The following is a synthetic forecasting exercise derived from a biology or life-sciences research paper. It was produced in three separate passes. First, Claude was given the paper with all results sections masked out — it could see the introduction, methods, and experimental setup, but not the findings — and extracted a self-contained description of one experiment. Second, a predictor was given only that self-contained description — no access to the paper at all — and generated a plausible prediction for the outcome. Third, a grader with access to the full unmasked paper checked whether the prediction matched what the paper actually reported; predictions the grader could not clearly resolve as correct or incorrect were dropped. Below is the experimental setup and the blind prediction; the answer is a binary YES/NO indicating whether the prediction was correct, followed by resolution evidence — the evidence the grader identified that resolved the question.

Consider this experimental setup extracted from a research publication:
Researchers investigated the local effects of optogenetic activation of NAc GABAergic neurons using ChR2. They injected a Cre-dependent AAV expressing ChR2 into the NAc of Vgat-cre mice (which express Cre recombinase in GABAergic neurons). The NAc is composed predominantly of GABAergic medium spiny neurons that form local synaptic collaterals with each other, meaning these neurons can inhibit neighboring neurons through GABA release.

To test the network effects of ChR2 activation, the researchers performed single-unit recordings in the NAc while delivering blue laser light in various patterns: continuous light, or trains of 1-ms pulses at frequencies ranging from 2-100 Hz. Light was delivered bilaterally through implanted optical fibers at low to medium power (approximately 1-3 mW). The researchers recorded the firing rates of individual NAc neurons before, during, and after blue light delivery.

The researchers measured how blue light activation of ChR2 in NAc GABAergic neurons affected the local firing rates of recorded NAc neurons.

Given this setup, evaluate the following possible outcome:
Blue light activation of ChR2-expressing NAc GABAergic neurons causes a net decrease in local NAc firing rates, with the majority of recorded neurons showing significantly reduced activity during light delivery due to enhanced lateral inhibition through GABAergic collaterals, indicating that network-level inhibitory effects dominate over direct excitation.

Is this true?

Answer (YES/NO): NO